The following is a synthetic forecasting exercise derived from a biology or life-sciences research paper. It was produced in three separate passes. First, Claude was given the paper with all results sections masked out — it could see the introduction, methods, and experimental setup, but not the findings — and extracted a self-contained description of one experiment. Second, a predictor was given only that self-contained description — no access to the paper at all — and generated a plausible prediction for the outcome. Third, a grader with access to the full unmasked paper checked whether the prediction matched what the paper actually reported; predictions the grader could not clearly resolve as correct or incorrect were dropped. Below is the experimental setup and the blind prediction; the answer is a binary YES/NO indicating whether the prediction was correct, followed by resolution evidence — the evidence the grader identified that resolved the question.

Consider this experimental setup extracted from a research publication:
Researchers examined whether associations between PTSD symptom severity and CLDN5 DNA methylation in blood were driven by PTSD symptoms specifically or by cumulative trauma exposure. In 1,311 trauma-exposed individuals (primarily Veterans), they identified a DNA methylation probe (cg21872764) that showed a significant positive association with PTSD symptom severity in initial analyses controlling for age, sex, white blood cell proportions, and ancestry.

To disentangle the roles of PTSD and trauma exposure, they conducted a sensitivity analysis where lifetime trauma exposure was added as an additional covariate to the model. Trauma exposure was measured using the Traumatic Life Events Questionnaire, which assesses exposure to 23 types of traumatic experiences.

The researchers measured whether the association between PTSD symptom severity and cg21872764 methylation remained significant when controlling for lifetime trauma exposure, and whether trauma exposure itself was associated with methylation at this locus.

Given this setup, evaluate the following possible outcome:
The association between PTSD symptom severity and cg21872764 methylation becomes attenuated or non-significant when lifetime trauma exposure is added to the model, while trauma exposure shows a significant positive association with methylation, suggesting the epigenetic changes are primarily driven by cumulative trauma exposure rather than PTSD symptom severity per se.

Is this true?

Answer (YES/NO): YES